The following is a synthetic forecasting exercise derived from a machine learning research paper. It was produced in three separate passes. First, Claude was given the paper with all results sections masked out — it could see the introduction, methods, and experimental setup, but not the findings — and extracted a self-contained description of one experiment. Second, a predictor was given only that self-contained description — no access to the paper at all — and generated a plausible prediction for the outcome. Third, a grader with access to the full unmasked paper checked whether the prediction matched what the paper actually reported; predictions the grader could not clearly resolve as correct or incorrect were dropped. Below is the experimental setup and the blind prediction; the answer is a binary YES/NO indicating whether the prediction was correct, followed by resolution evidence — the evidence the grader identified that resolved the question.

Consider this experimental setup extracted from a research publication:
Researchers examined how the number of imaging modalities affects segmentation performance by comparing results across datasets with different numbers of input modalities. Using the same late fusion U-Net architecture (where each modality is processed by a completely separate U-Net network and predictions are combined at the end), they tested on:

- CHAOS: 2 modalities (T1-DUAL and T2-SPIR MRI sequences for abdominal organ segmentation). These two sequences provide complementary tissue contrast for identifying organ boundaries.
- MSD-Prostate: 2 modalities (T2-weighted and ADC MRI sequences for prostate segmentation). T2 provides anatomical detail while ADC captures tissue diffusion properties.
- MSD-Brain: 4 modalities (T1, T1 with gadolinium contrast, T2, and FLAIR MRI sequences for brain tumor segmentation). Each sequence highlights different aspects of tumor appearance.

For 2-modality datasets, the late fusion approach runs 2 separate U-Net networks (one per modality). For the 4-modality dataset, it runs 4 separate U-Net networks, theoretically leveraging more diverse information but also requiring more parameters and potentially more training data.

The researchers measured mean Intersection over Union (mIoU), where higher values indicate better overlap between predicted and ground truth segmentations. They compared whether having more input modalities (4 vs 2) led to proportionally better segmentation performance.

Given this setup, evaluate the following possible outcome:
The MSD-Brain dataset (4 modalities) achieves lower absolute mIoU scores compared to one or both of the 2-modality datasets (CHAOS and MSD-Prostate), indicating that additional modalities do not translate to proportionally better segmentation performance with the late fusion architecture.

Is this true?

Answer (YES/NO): YES